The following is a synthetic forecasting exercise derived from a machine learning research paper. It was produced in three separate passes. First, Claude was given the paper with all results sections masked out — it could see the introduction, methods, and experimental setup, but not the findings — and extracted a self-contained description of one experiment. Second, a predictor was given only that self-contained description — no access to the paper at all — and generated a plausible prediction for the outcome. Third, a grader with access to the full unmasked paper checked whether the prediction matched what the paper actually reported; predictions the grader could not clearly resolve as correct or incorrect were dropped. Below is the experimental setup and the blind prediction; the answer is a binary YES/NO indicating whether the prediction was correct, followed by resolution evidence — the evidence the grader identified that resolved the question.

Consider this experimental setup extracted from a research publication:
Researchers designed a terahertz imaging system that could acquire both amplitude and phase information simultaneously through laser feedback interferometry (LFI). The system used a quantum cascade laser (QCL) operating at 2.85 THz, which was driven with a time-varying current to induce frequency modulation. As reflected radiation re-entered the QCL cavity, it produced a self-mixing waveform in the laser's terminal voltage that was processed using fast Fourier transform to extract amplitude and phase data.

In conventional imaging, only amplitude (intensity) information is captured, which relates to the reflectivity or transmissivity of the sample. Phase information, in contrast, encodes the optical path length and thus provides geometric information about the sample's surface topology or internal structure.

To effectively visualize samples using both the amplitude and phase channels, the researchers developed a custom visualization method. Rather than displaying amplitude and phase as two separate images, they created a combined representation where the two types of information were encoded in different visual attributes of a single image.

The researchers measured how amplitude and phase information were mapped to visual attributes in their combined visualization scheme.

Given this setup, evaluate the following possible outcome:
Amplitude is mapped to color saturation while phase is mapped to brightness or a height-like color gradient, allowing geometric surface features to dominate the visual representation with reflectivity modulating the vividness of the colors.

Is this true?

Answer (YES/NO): NO